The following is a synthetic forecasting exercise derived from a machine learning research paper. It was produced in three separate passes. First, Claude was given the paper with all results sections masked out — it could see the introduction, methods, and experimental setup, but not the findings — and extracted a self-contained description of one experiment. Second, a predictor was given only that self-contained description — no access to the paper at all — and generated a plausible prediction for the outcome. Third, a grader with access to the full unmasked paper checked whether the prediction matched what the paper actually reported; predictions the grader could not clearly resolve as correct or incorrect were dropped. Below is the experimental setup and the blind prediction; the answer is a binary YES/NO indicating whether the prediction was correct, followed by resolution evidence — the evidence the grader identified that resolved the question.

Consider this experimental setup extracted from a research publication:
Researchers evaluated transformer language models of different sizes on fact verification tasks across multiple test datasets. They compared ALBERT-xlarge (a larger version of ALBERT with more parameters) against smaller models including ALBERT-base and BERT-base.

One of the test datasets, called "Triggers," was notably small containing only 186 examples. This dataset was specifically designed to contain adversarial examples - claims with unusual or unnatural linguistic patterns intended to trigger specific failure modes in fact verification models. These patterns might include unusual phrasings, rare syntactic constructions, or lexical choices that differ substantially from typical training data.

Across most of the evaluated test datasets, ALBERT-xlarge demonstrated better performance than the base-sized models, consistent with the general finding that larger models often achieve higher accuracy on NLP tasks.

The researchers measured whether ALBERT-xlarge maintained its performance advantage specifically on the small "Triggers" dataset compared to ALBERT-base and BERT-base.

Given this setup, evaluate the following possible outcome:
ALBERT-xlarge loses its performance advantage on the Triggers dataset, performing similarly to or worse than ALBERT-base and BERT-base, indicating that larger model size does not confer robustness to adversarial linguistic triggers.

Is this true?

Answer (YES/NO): YES